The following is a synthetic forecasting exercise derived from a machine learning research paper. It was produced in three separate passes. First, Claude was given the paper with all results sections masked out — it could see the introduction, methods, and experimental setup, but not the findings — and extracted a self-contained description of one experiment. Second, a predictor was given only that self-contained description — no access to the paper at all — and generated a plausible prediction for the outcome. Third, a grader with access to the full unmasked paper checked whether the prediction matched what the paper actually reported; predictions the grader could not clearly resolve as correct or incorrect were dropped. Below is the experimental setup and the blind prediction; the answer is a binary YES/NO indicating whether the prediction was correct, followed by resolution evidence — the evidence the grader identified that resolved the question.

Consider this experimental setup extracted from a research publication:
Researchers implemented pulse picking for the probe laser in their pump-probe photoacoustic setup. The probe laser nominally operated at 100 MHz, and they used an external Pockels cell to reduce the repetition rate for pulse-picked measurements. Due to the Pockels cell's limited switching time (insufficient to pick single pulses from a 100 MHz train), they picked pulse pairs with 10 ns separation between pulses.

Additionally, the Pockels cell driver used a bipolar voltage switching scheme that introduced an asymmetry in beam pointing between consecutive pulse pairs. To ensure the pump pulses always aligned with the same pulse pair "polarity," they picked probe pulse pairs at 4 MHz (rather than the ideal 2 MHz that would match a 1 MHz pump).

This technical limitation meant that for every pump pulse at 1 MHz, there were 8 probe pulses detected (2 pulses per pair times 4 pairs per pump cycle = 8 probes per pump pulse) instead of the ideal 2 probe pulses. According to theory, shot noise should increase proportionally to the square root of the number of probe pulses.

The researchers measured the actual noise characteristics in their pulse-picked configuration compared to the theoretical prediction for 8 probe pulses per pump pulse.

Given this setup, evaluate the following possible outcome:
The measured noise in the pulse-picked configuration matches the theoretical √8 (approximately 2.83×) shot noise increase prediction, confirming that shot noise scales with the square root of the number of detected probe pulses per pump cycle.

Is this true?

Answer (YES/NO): NO